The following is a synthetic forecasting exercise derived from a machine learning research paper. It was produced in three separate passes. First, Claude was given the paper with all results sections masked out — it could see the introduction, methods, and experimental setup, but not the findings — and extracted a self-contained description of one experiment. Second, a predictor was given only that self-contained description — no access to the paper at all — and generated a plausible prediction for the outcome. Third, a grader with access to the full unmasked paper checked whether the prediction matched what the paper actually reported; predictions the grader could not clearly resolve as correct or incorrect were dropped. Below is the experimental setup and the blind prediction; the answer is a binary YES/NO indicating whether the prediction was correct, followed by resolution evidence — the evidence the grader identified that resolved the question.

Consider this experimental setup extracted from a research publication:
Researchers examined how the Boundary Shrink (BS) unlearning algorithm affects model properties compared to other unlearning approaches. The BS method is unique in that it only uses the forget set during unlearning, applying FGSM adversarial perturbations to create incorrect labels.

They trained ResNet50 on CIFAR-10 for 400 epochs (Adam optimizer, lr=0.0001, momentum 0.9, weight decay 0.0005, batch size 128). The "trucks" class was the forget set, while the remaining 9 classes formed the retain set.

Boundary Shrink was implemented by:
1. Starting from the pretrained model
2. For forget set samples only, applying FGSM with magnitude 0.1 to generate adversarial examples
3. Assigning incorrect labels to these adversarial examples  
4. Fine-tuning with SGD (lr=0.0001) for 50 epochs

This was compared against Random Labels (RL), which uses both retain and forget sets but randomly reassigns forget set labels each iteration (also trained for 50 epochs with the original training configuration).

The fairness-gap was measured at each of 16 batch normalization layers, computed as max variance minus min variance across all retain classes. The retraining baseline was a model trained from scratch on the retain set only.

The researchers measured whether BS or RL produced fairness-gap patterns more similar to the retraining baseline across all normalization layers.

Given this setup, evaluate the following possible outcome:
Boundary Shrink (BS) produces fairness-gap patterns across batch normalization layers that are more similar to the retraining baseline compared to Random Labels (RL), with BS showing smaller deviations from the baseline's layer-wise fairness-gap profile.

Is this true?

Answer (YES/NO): YES